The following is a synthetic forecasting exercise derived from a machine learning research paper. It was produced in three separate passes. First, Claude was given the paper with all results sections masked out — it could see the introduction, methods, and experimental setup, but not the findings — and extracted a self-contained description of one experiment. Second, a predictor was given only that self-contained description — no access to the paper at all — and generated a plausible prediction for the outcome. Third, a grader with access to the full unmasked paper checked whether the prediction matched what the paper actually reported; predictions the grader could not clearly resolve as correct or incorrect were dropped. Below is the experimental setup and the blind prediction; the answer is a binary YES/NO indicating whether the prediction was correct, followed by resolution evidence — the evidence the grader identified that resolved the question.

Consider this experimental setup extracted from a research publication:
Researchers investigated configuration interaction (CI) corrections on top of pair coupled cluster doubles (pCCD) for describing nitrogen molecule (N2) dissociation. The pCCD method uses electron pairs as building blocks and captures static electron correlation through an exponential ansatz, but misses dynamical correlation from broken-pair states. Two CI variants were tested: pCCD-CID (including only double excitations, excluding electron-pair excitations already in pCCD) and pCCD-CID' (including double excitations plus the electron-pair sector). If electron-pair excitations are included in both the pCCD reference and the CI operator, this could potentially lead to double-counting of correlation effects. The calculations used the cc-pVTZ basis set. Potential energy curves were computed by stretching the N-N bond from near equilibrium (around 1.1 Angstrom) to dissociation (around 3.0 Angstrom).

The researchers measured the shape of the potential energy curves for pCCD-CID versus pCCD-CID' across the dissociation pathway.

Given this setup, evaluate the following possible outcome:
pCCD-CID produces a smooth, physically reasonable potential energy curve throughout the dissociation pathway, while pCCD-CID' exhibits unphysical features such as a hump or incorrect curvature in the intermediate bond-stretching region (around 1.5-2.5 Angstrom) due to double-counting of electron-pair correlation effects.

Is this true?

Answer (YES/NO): NO